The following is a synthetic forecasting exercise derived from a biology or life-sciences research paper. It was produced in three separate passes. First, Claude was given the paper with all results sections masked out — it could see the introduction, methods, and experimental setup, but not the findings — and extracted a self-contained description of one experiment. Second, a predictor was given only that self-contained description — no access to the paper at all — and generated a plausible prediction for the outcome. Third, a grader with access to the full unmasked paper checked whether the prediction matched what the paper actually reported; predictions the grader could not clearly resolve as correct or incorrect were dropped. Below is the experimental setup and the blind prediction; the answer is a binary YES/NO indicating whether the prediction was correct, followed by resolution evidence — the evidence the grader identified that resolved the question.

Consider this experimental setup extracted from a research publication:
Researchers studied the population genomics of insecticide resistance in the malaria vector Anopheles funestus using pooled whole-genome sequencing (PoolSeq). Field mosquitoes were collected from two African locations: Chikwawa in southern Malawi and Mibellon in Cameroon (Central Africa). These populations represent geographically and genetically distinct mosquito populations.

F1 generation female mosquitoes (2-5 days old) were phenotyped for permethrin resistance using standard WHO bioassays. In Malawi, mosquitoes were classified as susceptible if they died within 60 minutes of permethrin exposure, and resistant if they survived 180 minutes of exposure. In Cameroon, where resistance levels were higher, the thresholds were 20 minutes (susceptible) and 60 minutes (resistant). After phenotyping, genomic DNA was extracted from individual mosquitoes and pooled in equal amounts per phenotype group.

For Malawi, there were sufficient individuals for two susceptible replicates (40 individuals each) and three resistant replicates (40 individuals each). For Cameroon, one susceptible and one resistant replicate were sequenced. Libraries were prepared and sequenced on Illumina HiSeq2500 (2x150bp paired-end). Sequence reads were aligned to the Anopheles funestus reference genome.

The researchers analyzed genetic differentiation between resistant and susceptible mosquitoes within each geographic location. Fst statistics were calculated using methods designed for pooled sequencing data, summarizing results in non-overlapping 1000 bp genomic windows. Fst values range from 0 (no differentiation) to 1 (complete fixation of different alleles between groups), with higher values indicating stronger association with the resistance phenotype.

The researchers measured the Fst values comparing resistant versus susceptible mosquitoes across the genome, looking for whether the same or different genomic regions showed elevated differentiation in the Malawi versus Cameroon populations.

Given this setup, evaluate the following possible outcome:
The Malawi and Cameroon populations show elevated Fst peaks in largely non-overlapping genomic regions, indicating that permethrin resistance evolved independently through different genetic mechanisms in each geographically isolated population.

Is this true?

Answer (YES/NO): YES